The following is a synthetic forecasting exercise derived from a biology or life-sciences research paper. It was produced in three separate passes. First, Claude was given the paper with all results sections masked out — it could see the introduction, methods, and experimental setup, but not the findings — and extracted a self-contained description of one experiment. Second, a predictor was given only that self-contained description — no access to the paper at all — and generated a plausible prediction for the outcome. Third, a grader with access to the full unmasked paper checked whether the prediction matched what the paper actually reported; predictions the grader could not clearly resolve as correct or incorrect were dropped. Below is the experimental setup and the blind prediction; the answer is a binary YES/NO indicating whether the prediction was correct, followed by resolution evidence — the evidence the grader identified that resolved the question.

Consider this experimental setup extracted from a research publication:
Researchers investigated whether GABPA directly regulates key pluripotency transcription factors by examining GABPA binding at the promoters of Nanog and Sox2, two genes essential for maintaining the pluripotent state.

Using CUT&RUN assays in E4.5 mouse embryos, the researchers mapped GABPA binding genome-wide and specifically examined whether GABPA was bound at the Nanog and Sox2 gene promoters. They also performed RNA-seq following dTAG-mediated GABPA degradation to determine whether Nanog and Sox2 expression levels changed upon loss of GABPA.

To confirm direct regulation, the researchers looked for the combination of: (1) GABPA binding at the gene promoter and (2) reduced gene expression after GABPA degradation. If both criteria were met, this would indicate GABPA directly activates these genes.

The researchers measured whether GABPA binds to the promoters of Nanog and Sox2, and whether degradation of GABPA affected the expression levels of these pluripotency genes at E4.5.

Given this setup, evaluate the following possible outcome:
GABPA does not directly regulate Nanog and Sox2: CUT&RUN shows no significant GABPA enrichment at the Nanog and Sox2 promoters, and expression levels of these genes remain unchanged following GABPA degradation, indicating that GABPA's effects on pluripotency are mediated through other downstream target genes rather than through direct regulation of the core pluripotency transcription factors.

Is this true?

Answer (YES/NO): NO